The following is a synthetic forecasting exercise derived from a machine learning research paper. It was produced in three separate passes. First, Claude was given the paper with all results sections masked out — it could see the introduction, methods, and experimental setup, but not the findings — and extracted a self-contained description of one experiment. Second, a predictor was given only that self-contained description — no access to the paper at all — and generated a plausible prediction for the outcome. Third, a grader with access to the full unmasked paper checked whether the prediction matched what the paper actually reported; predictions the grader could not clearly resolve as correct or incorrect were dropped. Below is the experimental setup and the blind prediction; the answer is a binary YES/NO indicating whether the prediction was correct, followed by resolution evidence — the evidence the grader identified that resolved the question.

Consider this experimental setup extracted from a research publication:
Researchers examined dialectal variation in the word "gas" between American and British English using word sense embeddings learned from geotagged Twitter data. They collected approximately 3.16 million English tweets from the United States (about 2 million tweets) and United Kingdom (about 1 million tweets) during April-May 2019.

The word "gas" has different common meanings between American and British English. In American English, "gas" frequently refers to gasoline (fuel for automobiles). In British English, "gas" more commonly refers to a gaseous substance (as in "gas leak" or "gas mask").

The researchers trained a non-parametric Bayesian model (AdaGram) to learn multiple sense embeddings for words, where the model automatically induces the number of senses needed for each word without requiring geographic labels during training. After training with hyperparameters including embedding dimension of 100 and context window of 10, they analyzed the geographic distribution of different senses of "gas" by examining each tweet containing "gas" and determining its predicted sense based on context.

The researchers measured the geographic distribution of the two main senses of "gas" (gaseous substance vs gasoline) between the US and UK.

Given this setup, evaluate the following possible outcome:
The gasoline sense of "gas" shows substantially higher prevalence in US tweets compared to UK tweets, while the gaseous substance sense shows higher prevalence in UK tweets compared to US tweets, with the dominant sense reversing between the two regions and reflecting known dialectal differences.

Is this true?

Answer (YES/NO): YES